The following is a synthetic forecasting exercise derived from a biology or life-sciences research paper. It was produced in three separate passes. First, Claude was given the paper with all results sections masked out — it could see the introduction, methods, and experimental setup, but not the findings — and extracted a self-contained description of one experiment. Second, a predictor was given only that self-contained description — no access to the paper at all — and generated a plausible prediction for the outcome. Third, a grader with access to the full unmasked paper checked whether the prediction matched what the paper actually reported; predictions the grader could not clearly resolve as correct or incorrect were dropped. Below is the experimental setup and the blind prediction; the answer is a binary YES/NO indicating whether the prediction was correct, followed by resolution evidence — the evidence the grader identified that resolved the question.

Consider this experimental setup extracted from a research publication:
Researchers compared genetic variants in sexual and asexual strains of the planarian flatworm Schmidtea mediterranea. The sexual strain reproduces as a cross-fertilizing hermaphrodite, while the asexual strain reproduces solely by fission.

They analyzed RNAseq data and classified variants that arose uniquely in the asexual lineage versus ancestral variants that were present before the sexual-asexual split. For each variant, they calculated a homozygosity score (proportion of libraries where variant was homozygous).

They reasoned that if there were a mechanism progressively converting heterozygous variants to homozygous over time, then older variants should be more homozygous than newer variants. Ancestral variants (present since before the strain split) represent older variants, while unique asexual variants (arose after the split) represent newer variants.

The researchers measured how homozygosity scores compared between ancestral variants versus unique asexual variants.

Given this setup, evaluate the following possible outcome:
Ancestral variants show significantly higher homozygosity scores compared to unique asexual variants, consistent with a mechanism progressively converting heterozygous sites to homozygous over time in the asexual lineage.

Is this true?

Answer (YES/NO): YES